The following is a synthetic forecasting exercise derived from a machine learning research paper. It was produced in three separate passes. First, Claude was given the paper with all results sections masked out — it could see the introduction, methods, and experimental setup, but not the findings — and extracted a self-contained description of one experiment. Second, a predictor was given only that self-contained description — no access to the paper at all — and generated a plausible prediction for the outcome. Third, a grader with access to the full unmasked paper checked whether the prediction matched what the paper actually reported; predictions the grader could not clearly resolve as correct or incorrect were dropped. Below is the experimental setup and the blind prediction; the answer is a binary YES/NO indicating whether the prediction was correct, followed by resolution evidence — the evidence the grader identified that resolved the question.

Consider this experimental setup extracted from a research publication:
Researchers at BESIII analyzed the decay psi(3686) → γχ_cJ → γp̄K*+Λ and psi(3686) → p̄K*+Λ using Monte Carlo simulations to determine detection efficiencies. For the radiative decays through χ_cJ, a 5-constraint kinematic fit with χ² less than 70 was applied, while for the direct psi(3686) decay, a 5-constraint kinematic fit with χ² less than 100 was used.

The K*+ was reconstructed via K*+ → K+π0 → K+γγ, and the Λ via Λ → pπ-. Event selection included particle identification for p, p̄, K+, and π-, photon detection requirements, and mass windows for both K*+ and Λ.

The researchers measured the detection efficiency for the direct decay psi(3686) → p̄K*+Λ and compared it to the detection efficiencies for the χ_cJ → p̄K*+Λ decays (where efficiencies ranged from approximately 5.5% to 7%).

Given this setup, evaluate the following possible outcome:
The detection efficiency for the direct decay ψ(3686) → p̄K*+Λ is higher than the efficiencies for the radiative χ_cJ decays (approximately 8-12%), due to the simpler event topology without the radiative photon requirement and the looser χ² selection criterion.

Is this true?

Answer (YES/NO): NO